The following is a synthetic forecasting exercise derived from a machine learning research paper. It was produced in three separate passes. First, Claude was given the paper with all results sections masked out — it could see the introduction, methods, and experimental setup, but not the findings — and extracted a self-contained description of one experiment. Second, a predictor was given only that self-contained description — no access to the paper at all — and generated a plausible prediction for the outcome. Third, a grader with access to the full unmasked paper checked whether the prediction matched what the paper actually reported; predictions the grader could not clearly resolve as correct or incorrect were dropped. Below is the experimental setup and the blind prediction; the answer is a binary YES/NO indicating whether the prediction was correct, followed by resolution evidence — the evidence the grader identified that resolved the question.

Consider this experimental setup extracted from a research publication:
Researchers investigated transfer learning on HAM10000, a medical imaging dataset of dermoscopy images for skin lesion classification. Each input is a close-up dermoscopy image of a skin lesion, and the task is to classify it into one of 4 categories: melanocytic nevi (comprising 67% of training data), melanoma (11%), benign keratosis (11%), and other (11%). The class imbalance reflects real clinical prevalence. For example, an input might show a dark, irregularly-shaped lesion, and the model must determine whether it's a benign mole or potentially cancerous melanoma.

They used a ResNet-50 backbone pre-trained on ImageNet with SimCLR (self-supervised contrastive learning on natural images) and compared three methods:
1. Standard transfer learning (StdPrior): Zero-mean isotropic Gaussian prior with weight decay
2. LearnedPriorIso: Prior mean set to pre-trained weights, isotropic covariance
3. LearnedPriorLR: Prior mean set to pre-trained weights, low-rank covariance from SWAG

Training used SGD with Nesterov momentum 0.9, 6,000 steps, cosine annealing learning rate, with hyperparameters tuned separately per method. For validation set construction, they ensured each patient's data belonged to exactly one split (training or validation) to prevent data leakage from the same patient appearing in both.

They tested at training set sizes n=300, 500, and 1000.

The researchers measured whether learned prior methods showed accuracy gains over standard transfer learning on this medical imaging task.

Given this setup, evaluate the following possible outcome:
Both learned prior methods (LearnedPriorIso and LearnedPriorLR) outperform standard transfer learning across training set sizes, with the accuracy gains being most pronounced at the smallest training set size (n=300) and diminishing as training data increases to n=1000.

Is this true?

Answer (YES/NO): NO